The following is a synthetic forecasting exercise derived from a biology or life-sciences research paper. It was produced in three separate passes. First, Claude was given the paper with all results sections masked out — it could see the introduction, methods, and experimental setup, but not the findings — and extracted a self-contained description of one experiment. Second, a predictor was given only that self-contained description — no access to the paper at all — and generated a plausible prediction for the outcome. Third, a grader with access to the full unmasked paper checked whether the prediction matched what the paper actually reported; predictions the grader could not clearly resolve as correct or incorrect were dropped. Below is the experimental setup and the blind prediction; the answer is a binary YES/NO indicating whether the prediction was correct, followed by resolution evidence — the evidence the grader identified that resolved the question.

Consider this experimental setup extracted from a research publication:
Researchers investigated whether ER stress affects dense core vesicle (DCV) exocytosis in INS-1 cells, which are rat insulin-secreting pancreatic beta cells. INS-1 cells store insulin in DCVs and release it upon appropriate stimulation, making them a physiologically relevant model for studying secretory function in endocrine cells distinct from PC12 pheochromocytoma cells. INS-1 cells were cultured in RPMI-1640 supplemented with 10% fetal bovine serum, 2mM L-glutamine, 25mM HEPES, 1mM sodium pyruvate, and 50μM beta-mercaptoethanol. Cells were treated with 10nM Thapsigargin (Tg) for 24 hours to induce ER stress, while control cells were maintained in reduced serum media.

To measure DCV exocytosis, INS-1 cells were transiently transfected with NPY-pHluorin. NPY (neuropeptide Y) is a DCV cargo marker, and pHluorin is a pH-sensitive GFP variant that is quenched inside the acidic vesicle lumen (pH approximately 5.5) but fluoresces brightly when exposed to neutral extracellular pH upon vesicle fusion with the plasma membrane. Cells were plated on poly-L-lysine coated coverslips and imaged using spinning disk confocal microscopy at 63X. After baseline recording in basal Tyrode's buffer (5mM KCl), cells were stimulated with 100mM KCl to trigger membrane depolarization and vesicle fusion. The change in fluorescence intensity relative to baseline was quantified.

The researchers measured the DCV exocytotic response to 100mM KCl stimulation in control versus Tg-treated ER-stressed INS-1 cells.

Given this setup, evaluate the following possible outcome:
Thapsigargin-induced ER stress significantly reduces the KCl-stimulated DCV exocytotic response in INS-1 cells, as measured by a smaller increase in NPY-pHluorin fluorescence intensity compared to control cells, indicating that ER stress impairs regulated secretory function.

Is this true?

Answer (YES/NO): YES